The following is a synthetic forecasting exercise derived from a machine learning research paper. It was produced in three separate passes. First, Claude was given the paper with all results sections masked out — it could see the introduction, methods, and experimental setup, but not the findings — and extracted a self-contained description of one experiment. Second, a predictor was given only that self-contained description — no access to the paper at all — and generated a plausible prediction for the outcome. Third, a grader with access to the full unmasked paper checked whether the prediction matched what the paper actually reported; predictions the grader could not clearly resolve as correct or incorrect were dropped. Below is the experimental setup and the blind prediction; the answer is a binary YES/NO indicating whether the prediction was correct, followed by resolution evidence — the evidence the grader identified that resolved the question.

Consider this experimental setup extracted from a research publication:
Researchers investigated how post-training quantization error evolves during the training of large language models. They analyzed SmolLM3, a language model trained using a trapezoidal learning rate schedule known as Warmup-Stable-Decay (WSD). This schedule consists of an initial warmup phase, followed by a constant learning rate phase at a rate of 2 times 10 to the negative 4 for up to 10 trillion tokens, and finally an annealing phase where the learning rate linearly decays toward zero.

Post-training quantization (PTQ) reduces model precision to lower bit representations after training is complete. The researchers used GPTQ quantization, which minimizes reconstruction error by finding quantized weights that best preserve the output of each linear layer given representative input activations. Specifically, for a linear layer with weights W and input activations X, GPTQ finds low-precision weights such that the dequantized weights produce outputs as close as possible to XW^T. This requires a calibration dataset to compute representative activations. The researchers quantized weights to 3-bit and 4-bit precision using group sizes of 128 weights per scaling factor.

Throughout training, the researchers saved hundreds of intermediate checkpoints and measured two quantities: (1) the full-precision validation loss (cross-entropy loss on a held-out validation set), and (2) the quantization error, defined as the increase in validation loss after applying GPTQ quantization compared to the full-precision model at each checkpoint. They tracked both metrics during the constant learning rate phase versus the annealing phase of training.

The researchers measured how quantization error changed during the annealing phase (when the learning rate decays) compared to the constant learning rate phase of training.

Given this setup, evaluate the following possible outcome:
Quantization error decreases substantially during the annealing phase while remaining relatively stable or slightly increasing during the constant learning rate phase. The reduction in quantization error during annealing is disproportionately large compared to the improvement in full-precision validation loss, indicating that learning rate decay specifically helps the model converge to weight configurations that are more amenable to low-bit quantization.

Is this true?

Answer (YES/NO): NO